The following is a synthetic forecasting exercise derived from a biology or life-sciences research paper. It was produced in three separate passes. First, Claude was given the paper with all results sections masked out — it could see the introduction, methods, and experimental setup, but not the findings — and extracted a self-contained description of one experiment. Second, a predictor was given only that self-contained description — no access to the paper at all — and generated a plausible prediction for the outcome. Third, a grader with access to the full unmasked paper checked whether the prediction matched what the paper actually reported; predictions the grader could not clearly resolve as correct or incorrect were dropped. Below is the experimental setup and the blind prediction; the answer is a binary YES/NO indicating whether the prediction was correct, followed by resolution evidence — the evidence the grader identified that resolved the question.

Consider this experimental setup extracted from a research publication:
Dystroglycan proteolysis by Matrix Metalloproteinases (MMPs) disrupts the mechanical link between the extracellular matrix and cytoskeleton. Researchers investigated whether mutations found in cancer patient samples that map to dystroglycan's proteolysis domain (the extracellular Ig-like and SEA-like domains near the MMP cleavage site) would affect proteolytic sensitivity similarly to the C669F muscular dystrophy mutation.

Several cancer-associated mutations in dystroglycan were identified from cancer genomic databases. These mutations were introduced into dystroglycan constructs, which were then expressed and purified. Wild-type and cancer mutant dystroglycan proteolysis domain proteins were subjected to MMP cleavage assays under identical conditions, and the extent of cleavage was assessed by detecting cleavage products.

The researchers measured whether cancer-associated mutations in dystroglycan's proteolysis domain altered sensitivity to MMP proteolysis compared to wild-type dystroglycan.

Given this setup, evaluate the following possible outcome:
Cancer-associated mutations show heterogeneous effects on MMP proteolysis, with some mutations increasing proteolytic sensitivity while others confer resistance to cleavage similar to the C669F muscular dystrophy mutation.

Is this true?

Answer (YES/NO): NO